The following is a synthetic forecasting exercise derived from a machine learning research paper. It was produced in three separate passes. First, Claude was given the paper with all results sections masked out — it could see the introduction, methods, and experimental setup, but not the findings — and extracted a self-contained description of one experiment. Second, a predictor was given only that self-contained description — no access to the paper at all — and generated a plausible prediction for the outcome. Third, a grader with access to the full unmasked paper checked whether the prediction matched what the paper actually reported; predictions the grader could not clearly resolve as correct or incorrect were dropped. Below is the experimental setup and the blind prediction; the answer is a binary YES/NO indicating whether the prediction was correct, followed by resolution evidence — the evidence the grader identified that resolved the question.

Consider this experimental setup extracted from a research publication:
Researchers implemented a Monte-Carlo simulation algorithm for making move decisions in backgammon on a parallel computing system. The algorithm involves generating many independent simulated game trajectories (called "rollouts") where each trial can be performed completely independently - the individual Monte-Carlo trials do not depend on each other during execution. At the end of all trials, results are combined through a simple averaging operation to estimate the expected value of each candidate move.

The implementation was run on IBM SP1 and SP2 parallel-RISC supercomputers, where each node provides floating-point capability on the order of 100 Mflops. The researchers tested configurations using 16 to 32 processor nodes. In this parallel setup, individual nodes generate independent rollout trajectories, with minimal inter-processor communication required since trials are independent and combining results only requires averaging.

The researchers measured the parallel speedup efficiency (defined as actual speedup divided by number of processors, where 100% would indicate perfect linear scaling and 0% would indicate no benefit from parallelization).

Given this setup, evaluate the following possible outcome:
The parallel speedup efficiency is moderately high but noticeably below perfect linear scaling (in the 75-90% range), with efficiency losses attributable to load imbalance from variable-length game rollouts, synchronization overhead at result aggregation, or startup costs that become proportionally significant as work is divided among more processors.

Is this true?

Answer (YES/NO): YES